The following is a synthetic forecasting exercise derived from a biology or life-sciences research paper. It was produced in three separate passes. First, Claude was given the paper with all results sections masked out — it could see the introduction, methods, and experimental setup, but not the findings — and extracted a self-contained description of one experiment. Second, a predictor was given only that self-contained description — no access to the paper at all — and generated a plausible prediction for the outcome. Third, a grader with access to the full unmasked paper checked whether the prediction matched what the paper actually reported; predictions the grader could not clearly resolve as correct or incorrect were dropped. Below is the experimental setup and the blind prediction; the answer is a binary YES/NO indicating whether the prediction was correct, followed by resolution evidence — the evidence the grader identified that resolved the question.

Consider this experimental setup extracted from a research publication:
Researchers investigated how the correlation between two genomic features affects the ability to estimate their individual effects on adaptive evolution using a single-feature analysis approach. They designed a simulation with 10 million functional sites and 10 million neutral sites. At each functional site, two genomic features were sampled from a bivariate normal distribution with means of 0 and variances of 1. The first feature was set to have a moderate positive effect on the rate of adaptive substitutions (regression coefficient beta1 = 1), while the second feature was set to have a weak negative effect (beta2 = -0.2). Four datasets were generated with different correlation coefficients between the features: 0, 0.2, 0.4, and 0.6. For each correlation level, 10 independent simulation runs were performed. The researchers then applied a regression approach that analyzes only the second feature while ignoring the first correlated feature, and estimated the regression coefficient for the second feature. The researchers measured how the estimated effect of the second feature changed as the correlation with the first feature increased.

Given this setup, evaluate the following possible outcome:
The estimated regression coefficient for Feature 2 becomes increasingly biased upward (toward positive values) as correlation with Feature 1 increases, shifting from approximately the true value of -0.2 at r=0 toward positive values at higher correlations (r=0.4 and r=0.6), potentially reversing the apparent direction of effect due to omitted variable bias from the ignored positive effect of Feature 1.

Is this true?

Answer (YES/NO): YES